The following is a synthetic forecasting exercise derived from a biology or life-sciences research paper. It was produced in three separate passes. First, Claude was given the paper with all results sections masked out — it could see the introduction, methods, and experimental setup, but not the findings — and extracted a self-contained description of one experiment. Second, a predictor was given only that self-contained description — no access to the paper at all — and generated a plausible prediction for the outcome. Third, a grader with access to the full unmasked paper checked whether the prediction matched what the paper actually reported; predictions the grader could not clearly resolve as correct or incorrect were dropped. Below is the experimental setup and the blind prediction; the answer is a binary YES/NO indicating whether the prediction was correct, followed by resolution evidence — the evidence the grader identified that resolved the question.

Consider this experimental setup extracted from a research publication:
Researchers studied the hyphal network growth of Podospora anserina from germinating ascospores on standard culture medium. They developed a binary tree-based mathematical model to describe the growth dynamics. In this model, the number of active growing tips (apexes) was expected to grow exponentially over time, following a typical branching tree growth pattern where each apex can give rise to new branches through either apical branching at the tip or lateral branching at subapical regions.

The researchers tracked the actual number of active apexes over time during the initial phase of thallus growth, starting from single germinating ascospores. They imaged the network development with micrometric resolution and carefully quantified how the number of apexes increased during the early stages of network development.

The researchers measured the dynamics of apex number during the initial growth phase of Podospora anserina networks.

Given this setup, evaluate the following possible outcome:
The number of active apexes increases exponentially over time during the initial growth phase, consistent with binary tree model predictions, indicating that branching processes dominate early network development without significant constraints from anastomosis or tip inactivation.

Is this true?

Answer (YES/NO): NO